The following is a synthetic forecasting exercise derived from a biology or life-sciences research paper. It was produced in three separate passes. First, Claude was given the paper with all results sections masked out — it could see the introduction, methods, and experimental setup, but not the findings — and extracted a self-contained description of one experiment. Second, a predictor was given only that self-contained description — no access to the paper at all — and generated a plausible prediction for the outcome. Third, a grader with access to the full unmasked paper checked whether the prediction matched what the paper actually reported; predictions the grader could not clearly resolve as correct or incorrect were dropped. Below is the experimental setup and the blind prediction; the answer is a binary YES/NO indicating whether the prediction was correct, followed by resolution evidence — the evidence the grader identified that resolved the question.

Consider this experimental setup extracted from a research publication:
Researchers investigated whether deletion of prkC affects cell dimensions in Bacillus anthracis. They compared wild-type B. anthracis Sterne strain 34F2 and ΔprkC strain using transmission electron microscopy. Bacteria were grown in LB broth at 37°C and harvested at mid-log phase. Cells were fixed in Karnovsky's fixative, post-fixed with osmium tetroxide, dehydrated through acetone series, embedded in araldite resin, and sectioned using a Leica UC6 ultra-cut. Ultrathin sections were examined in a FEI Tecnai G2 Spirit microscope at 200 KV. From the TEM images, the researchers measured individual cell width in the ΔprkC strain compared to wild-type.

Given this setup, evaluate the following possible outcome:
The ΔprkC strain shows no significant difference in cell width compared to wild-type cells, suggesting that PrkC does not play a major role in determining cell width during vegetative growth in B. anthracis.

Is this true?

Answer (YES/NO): NO